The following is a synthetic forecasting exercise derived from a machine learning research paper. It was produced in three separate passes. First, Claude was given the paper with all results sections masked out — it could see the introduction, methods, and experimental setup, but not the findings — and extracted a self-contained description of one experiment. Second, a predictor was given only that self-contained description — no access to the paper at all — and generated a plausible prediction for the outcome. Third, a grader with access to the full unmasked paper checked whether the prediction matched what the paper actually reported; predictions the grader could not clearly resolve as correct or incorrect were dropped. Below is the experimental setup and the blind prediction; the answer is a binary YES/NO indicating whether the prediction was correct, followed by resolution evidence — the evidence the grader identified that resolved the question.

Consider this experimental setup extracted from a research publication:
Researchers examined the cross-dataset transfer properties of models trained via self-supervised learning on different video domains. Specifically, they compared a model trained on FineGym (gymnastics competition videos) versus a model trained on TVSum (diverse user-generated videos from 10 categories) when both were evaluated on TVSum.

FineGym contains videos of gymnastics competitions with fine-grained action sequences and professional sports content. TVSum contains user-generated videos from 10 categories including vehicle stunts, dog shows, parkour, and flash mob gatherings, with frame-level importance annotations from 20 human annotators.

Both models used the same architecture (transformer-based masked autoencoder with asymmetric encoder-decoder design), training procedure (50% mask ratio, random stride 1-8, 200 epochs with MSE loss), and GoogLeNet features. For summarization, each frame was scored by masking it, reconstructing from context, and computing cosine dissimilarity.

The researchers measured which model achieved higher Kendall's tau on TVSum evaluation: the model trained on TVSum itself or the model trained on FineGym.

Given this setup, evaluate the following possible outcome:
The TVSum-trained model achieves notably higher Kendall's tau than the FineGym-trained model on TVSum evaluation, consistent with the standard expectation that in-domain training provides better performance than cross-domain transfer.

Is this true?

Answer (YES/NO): NO